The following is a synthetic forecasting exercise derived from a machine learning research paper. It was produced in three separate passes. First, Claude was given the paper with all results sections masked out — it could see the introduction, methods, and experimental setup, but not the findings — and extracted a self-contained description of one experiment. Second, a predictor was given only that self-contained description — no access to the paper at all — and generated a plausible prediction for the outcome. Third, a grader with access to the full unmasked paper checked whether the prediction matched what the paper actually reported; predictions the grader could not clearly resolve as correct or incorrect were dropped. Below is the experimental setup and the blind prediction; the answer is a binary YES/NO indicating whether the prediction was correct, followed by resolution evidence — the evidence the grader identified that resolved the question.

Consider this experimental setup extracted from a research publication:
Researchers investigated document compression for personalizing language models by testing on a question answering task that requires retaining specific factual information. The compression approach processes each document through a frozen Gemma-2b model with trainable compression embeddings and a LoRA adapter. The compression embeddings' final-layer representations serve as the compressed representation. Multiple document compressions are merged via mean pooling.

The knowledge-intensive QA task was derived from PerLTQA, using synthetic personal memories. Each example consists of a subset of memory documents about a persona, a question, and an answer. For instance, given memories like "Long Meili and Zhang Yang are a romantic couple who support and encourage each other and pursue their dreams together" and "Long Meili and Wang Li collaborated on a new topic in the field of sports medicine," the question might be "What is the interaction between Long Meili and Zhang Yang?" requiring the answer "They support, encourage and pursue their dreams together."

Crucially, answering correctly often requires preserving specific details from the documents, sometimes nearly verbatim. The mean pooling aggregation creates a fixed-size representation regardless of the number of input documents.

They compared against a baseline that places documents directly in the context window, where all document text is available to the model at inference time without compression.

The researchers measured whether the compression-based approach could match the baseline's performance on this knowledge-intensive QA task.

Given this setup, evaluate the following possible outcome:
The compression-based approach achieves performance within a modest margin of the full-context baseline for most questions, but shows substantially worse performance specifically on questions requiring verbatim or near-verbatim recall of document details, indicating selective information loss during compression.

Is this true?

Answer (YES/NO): NO